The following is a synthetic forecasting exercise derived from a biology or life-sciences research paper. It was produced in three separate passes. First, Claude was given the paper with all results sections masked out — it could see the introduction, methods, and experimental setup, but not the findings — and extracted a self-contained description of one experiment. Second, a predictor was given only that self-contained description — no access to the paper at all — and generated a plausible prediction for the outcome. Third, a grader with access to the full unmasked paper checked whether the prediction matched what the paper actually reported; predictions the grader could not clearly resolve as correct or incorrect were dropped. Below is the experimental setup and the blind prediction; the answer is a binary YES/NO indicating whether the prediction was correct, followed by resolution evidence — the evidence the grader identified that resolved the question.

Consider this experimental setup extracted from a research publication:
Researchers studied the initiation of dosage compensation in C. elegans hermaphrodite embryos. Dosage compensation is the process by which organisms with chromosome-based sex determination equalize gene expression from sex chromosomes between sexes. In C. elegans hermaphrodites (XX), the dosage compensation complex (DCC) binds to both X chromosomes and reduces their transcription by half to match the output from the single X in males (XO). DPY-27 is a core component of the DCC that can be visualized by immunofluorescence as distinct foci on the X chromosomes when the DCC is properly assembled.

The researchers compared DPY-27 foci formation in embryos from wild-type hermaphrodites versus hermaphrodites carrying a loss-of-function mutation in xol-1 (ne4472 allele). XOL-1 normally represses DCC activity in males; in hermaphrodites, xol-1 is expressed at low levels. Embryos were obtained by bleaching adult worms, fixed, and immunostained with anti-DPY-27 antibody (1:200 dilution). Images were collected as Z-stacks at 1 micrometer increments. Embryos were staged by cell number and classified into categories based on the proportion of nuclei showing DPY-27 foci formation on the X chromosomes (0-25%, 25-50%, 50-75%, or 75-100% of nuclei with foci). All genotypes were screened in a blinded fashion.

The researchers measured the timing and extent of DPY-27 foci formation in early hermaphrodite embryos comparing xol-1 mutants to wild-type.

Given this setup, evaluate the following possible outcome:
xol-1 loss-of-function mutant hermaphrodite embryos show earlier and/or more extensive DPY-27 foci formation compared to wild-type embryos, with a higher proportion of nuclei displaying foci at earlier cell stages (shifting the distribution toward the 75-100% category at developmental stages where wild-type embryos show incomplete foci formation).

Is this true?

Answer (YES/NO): YES